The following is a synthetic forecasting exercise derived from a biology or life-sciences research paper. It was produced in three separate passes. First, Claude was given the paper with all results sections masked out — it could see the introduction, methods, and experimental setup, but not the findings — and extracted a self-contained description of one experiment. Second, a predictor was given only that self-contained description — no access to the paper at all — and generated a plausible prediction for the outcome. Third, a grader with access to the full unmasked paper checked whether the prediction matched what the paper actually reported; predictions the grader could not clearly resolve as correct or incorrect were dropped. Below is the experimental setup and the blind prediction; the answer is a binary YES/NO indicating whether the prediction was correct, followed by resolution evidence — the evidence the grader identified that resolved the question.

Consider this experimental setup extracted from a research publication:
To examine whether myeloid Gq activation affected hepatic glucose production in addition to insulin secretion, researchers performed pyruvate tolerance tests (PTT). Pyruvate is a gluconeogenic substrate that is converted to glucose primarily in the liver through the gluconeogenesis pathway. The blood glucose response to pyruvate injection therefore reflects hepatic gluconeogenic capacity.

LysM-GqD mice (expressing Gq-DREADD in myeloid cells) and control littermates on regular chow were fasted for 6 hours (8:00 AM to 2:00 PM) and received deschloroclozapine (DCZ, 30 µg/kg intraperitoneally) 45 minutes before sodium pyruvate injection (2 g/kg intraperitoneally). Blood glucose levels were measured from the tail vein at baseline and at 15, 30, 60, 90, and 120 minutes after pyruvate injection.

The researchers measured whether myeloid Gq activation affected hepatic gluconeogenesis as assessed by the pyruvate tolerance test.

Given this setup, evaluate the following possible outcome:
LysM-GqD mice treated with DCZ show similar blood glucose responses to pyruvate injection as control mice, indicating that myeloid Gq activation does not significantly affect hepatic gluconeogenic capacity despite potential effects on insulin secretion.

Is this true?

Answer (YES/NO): NO